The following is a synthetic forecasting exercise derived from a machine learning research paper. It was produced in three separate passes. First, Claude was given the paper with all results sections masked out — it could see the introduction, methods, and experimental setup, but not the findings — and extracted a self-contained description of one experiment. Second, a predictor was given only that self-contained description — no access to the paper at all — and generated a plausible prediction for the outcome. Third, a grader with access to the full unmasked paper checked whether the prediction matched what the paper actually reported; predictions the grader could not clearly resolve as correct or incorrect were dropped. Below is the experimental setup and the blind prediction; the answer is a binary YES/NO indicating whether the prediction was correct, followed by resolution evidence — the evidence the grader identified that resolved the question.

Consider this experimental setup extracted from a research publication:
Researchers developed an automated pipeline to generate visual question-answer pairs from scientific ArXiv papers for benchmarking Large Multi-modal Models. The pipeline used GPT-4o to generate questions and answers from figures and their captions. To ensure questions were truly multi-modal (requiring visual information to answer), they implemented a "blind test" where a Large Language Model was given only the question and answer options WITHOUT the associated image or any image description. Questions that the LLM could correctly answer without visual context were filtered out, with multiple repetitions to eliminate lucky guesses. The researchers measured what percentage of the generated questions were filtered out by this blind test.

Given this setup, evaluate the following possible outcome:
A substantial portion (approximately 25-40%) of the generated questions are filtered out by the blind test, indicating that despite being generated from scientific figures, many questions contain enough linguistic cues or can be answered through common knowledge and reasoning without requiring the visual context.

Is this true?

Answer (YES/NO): YES